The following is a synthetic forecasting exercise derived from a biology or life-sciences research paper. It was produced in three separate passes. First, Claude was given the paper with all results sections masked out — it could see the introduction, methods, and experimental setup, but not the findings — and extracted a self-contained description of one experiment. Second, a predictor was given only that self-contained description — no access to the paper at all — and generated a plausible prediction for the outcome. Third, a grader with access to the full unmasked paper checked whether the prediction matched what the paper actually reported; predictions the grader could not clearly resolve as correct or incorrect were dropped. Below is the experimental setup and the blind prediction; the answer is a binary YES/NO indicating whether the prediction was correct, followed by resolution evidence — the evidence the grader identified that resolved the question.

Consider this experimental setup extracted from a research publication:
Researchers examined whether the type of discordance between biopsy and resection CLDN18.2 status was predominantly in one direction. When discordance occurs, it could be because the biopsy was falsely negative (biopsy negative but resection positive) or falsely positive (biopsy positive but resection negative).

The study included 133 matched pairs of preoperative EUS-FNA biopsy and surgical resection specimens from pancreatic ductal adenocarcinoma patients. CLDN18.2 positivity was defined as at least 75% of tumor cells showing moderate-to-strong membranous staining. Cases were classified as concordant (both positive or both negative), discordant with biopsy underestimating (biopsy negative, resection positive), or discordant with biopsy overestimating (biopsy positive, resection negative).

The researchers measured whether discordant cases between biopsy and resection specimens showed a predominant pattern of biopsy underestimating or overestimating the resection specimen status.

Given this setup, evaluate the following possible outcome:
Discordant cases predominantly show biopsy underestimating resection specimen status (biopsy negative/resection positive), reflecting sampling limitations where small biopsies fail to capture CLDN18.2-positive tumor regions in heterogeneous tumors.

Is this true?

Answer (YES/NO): NO